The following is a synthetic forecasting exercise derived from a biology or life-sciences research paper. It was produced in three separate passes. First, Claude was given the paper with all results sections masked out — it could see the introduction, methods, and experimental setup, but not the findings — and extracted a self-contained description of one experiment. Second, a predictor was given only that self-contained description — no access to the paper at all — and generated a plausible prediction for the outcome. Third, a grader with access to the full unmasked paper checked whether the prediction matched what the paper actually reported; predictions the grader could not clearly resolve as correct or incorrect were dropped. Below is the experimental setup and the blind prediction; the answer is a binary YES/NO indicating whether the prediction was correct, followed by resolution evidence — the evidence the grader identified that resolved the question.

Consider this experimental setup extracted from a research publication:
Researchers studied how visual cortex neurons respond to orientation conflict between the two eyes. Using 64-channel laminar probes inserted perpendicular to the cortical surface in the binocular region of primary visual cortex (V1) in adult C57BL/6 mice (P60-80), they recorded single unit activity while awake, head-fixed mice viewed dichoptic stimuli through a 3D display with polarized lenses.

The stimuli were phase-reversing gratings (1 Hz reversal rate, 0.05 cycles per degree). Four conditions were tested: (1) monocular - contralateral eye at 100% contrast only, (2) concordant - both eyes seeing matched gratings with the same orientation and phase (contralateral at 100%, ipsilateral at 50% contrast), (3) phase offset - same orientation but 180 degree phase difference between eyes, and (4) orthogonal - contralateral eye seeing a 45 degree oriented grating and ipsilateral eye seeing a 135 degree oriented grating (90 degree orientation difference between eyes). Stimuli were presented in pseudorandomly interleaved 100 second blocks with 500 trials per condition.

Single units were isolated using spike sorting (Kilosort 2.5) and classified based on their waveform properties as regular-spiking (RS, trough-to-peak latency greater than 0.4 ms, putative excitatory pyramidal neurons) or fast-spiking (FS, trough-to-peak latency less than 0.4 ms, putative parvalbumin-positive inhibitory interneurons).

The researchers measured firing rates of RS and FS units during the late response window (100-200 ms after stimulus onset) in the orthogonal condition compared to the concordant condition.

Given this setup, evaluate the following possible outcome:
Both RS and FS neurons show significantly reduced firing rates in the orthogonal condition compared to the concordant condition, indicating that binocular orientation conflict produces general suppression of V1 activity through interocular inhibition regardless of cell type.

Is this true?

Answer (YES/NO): NO